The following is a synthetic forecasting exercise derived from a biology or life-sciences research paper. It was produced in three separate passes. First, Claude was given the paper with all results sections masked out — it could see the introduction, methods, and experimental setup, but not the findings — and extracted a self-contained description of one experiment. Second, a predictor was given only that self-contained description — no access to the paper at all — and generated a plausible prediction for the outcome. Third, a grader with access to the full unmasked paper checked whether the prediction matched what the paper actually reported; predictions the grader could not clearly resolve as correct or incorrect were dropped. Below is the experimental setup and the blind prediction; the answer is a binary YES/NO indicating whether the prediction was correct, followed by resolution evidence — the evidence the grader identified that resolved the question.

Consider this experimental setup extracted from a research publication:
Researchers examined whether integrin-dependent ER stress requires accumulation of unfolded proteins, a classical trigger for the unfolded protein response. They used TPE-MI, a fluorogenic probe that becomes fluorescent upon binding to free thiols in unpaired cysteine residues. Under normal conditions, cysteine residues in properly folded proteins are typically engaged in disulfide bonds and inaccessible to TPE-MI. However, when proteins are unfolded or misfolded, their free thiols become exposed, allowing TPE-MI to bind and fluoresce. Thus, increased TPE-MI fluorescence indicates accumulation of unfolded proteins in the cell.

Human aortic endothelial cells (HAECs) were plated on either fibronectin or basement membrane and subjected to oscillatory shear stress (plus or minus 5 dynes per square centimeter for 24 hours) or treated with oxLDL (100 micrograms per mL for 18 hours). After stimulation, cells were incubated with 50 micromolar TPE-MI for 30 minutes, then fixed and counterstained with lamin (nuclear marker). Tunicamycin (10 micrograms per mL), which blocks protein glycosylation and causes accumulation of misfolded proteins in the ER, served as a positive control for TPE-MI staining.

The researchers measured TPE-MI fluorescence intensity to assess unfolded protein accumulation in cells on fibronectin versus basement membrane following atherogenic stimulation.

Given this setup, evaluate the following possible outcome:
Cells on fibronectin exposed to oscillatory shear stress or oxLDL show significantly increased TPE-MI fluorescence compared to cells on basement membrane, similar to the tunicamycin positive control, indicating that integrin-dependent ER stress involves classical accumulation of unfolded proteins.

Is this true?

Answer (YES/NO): NO